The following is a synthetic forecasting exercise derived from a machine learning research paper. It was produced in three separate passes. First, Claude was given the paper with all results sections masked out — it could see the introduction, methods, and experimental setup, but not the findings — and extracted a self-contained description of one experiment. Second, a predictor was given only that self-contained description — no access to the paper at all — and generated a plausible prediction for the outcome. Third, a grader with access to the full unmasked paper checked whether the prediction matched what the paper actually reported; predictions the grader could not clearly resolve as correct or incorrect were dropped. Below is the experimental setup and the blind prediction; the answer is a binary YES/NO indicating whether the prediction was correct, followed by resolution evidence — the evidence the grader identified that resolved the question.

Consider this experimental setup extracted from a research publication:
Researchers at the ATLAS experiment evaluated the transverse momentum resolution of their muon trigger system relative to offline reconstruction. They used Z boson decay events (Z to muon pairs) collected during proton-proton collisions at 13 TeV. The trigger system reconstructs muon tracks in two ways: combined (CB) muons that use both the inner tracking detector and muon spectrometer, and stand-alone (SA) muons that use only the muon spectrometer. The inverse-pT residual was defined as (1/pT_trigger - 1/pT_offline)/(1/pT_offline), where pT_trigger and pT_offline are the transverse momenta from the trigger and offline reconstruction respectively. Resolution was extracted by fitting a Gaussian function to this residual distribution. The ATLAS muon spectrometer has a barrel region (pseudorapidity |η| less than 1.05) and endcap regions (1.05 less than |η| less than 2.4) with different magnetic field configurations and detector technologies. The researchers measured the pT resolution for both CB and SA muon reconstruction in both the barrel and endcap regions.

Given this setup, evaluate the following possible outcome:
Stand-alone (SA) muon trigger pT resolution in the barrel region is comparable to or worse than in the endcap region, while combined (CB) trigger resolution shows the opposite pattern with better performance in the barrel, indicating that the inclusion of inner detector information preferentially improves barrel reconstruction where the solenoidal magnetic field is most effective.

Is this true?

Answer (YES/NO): NO